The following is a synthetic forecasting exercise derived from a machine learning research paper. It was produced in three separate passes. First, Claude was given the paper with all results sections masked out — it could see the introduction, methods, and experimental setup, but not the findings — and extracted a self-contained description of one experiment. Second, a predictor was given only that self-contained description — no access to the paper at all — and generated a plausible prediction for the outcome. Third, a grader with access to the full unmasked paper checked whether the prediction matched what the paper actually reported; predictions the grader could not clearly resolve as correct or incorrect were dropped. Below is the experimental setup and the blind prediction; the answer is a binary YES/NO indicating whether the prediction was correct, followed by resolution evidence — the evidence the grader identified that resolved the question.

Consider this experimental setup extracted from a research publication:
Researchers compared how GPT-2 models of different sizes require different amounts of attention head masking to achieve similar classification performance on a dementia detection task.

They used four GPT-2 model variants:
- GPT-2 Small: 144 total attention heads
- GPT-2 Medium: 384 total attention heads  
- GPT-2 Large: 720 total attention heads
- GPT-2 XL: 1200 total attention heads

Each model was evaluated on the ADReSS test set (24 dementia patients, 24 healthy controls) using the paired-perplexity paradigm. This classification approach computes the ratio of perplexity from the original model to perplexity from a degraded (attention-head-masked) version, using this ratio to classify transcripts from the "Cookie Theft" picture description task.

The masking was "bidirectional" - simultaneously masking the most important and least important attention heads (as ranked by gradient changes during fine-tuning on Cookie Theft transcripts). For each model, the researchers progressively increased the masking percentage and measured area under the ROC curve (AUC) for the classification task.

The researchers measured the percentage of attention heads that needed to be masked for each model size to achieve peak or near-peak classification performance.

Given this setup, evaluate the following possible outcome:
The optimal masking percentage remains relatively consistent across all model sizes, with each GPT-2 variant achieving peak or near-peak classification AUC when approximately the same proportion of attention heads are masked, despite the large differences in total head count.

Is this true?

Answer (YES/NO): NO